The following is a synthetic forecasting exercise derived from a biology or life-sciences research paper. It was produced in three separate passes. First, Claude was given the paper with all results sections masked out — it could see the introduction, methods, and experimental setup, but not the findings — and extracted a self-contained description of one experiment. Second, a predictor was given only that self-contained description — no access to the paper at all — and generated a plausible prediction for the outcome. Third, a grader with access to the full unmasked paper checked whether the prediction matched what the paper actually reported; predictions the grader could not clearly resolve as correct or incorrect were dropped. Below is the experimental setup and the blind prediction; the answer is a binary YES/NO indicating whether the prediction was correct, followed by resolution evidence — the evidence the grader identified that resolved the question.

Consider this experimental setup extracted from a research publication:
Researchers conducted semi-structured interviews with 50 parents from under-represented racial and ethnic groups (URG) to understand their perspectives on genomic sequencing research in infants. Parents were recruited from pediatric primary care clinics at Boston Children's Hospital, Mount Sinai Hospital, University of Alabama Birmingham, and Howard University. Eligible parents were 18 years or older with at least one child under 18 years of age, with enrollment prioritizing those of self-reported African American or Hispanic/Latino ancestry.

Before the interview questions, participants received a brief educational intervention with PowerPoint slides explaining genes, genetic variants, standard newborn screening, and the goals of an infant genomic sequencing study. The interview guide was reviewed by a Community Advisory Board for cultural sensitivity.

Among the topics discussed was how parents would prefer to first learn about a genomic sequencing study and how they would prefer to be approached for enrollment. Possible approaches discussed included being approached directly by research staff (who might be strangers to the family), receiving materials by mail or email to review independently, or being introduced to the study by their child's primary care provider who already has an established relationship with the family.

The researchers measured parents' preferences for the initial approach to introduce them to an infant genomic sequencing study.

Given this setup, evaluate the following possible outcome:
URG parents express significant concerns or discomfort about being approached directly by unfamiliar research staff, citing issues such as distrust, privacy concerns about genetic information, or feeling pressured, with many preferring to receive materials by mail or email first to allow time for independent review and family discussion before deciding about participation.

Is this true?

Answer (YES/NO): NO